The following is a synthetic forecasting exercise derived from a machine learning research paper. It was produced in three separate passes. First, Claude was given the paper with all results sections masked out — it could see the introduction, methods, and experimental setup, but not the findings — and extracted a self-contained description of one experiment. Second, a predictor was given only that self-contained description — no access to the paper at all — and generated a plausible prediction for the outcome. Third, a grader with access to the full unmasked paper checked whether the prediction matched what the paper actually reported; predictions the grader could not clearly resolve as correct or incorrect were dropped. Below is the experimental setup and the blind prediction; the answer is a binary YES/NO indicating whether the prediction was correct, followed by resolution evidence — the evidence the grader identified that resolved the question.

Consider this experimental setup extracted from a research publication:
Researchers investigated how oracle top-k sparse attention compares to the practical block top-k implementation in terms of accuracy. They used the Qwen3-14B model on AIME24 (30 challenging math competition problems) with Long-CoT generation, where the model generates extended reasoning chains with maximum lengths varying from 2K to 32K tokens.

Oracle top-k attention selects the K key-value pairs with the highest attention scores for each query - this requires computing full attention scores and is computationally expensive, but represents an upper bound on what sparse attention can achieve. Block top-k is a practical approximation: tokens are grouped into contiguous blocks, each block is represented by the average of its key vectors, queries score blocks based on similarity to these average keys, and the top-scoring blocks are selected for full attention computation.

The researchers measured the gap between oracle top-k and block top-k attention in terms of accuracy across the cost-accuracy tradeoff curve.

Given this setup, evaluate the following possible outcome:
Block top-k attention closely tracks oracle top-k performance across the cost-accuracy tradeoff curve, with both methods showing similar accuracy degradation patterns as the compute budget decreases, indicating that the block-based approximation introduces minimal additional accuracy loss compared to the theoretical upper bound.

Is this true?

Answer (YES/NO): YES